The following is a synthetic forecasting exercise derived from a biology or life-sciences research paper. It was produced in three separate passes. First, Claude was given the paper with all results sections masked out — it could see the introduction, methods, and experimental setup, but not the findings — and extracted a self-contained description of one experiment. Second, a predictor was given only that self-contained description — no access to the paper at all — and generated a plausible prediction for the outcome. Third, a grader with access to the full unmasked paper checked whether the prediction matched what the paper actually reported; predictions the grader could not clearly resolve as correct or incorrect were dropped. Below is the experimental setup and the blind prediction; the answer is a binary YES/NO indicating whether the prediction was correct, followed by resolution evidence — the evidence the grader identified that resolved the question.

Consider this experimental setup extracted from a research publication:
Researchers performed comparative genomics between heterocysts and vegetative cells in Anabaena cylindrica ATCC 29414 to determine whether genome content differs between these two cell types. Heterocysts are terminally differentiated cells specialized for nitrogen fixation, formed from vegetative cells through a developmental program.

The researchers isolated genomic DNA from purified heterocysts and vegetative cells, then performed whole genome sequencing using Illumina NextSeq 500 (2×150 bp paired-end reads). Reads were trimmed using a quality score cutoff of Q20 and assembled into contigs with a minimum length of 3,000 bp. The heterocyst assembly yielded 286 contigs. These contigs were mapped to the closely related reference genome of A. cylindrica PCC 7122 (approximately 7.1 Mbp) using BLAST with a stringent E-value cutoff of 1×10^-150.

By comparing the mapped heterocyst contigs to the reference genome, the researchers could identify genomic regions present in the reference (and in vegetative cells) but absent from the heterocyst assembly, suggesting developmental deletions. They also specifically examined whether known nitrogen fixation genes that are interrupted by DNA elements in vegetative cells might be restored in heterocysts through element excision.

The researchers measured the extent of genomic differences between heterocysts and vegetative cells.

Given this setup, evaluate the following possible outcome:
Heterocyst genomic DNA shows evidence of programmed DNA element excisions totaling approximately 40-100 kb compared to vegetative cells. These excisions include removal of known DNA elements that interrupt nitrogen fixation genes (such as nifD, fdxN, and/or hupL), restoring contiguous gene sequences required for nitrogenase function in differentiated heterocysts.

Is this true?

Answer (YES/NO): NO